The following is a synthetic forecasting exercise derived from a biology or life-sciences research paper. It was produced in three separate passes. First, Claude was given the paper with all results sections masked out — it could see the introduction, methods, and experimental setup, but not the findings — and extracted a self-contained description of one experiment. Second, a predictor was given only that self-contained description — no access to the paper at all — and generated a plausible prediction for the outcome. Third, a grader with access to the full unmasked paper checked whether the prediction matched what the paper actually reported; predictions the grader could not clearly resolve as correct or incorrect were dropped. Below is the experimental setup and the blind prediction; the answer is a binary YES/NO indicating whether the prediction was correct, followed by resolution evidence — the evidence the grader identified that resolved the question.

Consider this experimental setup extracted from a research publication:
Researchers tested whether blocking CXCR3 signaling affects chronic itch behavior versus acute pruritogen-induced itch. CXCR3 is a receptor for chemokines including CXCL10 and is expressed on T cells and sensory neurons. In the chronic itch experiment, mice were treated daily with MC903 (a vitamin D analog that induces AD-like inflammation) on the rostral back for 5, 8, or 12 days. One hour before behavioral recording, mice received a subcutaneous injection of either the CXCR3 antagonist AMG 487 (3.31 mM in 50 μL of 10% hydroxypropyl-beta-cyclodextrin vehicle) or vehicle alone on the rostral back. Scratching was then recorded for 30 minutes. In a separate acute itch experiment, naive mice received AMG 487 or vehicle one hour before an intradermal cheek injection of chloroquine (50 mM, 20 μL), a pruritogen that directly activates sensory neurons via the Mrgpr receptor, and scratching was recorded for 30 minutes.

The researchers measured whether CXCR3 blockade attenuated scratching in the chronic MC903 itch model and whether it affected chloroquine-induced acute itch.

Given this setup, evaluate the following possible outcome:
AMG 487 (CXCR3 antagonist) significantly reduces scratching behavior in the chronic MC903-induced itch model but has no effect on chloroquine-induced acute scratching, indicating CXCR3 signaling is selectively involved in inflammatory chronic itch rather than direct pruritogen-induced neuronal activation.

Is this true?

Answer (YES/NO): YES